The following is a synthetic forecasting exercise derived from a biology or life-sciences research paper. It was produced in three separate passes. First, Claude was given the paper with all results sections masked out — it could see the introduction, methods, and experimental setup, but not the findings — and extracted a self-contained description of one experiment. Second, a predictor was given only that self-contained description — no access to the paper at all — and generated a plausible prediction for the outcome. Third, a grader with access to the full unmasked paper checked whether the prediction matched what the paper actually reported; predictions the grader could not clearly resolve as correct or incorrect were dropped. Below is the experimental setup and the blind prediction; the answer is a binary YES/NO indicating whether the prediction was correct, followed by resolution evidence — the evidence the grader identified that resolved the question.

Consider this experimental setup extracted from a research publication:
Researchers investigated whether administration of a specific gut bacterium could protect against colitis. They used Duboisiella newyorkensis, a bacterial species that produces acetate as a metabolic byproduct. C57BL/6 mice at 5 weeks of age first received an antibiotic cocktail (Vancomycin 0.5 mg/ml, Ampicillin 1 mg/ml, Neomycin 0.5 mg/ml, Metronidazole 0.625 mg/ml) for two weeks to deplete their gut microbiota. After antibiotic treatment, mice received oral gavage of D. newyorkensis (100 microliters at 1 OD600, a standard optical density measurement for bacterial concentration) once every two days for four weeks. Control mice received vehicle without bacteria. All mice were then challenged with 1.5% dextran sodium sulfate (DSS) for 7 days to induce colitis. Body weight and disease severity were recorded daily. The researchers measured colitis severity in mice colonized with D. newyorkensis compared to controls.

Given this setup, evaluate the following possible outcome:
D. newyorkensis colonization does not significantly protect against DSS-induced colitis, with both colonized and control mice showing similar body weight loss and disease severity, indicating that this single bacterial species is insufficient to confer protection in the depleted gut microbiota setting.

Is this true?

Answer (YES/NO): NO